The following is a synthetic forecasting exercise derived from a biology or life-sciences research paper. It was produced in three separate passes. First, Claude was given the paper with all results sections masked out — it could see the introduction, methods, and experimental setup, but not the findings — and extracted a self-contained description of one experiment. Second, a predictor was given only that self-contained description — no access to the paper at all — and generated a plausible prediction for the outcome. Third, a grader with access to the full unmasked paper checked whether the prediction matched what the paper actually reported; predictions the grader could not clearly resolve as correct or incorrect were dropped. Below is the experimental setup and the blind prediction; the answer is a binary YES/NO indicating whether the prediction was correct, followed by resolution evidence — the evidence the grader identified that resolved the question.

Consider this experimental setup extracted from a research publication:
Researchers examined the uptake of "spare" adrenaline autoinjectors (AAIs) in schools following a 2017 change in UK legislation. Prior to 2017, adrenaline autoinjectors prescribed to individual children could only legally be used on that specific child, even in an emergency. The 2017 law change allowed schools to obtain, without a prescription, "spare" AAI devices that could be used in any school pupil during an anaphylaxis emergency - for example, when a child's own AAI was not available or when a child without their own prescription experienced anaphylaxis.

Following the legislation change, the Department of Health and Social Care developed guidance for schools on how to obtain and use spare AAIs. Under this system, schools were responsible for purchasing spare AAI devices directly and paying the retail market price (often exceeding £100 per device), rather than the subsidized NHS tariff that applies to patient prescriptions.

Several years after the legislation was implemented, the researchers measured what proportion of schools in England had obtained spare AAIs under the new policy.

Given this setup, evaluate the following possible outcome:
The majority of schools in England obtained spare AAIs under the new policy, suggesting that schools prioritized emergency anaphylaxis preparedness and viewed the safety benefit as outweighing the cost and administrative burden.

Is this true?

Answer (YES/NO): NO